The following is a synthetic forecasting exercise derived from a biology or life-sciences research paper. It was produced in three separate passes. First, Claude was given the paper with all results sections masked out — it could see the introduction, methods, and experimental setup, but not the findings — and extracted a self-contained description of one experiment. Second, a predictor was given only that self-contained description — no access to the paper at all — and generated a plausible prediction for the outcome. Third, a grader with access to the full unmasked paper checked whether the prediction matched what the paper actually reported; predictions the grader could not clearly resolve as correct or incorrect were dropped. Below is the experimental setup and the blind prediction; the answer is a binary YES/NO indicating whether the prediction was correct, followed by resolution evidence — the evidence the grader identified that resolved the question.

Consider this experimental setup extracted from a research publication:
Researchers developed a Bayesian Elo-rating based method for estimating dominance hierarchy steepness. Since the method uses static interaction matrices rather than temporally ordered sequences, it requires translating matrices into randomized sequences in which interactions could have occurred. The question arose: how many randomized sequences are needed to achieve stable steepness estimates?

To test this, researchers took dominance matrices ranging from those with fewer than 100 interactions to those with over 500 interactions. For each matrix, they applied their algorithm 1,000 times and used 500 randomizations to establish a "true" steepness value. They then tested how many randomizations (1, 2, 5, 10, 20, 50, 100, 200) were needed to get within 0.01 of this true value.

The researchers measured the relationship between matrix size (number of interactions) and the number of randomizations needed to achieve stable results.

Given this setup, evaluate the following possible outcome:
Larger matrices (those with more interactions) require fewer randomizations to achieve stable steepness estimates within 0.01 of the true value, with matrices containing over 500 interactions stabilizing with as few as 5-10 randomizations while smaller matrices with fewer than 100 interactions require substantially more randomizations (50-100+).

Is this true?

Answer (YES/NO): YES